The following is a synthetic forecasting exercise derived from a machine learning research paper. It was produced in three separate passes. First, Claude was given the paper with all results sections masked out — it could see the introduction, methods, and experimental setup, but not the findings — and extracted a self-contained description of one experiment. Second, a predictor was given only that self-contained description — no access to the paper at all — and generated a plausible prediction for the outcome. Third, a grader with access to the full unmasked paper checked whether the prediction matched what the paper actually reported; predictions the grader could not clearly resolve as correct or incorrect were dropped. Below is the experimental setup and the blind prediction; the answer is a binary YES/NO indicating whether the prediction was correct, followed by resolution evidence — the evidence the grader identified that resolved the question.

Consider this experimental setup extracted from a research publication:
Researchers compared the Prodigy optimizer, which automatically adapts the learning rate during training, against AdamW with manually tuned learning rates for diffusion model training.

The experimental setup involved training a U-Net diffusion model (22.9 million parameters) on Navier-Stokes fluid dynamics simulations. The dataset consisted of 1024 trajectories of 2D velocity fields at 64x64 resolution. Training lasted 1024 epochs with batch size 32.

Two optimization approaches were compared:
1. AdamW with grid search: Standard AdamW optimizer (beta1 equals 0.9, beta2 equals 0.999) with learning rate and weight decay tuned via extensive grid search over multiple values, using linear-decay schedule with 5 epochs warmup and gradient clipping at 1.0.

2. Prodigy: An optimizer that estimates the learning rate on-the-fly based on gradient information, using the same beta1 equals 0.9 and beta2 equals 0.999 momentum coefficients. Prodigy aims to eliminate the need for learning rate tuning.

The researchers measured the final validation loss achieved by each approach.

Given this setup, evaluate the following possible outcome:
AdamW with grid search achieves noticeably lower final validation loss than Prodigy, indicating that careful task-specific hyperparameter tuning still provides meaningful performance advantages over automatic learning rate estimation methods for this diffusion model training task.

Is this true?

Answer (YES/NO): NO